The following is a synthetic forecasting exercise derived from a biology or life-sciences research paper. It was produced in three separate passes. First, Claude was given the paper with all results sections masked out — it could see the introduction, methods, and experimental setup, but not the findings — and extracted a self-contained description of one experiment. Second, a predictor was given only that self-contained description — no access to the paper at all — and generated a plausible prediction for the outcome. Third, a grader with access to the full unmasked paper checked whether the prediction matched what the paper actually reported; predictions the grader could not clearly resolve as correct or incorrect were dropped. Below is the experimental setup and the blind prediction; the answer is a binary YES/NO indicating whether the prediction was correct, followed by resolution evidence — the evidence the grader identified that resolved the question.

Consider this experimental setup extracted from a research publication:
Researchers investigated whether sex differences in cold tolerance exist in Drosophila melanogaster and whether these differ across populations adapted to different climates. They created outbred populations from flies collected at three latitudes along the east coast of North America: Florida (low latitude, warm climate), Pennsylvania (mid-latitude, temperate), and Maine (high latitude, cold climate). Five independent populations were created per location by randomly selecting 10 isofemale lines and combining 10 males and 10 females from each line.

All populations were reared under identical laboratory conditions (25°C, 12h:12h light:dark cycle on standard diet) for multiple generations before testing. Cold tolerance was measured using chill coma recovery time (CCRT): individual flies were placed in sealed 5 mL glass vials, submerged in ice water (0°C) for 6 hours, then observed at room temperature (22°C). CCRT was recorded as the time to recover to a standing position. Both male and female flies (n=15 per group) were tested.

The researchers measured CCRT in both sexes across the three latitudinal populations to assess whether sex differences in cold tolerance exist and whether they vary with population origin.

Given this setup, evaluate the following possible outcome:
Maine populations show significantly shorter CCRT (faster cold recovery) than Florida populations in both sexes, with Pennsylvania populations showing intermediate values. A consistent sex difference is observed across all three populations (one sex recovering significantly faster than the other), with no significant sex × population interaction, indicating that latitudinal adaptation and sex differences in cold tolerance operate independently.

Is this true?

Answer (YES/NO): NO